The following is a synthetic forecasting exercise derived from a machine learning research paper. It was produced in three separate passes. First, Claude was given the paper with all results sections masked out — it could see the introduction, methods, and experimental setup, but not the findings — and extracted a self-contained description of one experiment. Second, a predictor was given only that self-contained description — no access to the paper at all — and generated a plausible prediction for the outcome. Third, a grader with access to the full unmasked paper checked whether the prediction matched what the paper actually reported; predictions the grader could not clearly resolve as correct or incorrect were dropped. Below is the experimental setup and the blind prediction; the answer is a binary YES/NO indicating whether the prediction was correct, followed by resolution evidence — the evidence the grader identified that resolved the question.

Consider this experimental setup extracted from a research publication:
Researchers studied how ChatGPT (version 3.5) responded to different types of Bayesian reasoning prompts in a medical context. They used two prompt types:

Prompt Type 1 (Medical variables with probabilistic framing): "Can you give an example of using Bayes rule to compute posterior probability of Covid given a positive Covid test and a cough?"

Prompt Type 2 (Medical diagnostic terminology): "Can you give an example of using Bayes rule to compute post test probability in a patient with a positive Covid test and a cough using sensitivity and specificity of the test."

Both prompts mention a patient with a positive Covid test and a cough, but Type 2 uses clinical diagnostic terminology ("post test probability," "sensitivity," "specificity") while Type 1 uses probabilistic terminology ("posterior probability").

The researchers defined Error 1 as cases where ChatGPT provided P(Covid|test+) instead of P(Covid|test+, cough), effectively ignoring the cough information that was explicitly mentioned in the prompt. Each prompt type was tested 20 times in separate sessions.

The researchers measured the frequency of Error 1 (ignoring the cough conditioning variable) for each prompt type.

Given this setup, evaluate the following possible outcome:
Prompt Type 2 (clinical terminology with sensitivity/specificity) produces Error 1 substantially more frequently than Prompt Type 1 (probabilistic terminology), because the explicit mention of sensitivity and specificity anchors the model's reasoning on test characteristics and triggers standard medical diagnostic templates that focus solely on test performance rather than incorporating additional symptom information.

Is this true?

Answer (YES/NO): YES